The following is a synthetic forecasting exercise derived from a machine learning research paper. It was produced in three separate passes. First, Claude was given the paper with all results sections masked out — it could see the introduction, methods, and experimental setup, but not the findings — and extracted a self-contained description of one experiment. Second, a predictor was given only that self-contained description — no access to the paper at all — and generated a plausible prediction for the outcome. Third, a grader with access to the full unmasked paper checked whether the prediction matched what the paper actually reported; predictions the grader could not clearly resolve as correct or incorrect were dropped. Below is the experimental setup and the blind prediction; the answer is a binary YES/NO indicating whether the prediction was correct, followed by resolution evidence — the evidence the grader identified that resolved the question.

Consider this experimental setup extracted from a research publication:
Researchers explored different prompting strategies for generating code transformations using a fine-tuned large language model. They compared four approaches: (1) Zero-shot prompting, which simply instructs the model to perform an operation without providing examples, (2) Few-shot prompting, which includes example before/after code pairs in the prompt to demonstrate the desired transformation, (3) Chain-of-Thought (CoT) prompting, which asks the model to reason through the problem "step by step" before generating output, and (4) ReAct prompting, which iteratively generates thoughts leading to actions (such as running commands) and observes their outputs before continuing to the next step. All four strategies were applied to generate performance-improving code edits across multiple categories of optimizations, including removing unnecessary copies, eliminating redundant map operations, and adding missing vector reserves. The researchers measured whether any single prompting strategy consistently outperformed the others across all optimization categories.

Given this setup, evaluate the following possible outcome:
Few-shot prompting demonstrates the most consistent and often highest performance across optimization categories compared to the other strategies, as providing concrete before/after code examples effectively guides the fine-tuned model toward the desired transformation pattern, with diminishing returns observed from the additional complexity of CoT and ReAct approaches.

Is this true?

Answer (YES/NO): NO